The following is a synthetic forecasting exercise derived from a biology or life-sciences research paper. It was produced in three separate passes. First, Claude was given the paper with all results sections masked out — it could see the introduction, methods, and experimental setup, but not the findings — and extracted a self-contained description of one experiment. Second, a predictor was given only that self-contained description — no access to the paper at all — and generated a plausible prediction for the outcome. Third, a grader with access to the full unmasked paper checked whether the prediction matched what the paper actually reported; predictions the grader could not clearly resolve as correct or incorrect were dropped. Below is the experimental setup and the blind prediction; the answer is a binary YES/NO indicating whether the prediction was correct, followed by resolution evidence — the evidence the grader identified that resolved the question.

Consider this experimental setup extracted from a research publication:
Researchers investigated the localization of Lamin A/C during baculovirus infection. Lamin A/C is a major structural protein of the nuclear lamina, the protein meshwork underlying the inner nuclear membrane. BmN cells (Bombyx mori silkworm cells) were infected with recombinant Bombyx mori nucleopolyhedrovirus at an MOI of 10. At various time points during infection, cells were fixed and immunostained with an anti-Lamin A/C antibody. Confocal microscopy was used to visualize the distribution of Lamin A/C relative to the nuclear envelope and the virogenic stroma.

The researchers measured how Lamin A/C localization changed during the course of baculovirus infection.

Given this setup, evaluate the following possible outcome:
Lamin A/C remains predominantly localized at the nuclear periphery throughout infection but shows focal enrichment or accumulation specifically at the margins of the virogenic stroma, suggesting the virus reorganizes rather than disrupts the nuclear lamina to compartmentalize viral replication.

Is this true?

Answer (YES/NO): NO